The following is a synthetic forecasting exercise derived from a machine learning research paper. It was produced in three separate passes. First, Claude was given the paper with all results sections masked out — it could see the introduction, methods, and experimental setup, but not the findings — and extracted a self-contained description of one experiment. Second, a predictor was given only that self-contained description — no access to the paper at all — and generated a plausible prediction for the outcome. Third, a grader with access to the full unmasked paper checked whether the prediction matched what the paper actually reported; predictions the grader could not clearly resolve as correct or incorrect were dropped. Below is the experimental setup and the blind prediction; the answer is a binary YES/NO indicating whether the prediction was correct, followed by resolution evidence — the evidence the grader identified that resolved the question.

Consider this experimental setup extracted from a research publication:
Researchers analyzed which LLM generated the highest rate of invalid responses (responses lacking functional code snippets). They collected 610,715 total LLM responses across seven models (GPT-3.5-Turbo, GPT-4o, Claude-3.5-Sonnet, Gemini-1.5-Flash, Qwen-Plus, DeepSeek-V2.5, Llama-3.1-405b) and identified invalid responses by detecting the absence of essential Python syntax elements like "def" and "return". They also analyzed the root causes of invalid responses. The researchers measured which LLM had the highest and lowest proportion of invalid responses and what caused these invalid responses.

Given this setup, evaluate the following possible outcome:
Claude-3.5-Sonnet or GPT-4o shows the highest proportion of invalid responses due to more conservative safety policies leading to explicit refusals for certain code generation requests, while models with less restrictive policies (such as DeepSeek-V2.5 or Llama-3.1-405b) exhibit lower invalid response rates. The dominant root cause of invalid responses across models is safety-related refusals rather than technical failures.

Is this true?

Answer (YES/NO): NO